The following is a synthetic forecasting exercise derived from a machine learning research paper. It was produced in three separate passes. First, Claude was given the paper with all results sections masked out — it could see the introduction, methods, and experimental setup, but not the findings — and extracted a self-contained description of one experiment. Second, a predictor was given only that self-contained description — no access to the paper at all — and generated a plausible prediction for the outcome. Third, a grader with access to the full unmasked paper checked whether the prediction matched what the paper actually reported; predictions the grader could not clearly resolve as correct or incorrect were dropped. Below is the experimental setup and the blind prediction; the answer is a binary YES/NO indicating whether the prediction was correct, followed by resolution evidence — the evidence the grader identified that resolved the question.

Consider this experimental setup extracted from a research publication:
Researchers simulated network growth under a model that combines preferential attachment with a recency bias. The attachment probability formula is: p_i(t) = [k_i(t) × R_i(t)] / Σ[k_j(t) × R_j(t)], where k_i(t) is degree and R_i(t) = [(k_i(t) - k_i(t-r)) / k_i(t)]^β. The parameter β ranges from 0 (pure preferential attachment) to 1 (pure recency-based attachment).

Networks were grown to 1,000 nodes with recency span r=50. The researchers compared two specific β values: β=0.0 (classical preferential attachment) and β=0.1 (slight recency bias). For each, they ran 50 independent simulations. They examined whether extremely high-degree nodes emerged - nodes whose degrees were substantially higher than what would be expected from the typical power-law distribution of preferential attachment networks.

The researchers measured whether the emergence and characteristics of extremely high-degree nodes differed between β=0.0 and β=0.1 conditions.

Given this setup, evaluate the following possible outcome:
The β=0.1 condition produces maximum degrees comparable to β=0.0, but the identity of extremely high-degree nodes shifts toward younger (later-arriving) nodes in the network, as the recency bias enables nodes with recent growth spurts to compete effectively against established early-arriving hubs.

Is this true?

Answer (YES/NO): NO